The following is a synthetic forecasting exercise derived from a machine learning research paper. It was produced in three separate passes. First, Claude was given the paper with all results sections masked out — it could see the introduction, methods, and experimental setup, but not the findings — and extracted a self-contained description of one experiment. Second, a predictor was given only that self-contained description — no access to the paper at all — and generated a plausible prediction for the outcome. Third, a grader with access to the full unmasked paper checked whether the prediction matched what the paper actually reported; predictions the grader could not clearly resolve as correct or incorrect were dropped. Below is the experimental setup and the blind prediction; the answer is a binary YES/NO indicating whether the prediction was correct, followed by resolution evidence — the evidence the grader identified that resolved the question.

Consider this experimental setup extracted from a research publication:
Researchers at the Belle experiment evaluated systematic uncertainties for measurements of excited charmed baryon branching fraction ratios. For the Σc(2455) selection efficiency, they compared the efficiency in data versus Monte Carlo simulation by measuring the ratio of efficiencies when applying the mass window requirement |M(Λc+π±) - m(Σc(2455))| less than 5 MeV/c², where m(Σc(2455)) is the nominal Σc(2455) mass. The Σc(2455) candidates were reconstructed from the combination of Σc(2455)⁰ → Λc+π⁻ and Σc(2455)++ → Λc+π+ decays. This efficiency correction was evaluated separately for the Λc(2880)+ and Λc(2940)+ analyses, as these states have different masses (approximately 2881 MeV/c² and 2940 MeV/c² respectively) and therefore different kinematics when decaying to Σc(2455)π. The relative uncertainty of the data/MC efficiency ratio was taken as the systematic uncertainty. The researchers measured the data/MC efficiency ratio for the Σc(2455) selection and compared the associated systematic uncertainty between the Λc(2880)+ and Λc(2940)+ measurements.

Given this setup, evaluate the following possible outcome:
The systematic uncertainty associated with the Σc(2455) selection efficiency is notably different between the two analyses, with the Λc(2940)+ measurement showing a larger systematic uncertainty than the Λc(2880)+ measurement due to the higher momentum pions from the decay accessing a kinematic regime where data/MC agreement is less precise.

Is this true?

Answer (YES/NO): NO